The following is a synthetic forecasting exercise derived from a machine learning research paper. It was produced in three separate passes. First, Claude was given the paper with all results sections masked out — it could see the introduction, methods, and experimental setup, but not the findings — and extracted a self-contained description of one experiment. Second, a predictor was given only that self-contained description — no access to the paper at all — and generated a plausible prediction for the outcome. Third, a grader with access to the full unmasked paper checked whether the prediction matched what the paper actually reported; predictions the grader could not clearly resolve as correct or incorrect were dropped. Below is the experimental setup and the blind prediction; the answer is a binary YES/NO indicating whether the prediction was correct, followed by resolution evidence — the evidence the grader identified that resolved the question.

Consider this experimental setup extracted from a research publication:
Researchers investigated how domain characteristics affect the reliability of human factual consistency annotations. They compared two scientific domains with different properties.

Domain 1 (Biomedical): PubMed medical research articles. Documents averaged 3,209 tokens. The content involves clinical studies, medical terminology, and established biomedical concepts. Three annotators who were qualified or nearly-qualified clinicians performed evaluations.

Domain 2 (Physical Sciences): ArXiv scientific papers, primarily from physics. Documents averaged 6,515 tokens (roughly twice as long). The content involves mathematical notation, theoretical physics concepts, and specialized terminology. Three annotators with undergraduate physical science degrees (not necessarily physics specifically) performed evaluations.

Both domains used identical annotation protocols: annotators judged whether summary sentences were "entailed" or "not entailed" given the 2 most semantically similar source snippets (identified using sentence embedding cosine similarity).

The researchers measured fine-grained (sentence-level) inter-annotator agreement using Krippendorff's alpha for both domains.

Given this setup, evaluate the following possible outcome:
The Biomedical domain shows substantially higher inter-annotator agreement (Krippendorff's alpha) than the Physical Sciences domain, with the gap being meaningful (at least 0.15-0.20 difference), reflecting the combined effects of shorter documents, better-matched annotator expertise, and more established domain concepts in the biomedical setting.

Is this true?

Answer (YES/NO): YES